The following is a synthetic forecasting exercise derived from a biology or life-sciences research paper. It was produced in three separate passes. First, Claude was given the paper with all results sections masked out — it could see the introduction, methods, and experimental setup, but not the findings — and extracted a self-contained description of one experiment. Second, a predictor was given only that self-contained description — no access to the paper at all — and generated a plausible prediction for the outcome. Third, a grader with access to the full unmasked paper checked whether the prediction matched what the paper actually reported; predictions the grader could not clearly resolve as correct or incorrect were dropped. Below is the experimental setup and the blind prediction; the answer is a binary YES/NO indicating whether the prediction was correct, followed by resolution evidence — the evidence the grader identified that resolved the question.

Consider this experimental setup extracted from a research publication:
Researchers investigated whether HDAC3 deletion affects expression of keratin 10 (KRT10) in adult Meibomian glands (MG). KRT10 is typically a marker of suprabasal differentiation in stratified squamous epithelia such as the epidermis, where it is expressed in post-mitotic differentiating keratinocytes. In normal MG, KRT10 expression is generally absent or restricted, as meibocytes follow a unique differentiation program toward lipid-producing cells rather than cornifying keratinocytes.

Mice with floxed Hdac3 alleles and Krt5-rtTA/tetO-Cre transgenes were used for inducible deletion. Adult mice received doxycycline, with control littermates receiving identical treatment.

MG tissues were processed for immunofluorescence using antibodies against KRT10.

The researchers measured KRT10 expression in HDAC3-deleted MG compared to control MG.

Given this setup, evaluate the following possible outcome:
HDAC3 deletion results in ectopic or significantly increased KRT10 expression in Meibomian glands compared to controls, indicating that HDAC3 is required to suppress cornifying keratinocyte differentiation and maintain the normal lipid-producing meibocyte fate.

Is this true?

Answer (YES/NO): NO